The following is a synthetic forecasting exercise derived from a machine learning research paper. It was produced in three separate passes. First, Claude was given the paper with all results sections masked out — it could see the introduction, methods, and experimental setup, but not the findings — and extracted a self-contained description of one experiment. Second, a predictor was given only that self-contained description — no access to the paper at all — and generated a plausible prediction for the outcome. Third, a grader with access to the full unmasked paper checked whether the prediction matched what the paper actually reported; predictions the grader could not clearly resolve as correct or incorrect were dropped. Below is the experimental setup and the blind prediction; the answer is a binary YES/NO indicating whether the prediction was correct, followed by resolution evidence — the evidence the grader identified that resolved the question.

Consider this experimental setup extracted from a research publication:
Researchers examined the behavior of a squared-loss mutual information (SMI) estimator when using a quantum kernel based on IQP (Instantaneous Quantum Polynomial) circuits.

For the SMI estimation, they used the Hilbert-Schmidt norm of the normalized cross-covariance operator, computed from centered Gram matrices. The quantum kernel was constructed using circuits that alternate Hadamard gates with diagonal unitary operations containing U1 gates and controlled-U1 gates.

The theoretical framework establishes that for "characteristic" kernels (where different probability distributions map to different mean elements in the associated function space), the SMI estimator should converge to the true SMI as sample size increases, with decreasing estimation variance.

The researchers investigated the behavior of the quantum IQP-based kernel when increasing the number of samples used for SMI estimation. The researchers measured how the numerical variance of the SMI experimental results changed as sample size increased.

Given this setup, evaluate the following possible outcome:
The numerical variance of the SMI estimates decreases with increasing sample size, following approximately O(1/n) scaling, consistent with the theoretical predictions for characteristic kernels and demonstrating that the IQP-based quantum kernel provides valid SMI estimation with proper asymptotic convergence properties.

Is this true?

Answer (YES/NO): NO